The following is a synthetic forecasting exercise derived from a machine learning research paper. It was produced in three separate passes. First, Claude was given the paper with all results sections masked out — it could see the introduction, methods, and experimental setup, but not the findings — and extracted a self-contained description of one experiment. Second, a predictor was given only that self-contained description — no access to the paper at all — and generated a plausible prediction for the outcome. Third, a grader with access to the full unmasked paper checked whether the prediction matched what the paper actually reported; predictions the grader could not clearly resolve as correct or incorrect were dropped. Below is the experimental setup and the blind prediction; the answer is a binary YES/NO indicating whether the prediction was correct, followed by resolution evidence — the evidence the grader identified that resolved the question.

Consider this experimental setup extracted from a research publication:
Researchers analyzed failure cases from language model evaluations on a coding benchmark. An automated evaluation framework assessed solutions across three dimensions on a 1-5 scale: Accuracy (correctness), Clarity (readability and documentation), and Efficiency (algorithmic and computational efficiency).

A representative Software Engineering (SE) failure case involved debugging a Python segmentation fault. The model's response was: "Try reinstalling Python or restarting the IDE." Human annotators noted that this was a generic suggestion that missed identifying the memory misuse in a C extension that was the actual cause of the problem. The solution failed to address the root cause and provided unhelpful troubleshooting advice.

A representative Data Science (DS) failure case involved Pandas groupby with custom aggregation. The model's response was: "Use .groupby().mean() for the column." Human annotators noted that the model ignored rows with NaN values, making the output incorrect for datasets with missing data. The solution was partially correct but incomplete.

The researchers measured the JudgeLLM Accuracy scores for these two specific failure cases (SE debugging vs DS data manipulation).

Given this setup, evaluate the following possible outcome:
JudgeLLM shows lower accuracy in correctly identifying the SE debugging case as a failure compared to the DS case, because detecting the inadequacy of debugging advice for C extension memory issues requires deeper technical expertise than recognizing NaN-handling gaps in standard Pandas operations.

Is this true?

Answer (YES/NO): NO